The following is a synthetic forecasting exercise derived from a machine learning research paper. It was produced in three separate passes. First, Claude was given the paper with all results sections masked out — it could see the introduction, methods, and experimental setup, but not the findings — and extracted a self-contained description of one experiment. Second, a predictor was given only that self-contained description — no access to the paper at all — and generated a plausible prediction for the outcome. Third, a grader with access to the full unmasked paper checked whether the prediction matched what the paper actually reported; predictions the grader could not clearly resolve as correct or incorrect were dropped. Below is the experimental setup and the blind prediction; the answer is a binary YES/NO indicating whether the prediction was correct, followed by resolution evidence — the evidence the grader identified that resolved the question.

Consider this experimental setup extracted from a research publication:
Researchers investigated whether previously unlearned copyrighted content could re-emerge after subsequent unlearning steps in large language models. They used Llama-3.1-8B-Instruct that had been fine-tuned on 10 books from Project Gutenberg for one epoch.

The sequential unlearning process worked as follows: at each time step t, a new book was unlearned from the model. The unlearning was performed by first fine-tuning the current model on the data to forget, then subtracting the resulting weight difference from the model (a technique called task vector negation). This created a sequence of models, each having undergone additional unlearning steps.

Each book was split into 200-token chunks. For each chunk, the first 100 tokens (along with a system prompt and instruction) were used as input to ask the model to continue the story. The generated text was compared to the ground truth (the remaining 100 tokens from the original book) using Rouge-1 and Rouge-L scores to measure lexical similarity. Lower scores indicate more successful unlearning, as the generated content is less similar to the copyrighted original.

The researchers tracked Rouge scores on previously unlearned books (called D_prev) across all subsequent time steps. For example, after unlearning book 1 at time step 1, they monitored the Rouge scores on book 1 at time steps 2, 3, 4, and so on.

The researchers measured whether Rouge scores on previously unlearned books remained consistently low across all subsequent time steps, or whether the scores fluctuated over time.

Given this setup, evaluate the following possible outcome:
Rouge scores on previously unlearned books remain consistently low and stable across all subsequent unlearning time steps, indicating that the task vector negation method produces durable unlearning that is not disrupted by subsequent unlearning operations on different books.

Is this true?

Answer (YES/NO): NO